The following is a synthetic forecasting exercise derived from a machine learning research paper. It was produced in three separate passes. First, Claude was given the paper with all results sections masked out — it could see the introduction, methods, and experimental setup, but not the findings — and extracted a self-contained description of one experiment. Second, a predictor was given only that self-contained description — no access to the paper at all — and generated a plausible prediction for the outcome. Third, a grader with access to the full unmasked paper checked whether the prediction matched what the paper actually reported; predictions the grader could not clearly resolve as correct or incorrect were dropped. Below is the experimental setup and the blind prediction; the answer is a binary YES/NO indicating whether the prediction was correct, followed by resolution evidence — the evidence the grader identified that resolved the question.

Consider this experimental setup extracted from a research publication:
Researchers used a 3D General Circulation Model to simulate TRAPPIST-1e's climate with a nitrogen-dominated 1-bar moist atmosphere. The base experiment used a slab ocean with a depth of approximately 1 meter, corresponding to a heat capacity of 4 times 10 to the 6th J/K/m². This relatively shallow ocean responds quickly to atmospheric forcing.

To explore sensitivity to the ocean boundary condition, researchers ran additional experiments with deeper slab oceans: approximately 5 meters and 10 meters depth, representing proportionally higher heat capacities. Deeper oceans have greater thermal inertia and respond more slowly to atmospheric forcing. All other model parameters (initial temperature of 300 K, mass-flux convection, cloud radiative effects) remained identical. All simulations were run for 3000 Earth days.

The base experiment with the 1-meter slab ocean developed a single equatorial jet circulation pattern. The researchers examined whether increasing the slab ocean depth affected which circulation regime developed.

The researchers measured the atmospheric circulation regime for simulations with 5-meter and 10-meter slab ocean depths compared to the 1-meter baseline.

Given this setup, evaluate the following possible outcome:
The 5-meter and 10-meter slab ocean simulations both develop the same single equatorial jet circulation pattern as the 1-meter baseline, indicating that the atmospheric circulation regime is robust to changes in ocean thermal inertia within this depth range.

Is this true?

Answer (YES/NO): YES